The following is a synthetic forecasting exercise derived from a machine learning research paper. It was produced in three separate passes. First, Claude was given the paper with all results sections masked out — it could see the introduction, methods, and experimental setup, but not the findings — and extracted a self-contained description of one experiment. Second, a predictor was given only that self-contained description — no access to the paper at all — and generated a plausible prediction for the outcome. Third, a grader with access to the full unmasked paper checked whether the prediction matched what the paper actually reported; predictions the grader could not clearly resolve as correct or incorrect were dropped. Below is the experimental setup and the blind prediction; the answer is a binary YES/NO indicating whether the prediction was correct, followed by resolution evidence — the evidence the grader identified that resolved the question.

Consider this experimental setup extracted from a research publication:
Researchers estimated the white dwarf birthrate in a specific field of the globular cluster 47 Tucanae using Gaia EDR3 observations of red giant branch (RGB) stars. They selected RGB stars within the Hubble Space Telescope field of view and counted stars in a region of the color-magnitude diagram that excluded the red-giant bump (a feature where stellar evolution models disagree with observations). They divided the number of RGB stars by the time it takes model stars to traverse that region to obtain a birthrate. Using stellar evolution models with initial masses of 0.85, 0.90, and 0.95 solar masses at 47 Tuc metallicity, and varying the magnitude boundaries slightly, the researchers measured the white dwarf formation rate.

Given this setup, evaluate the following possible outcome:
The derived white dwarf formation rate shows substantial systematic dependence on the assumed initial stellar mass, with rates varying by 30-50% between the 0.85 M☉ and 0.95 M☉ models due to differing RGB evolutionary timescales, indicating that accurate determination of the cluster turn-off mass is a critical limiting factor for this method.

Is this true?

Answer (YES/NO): NO